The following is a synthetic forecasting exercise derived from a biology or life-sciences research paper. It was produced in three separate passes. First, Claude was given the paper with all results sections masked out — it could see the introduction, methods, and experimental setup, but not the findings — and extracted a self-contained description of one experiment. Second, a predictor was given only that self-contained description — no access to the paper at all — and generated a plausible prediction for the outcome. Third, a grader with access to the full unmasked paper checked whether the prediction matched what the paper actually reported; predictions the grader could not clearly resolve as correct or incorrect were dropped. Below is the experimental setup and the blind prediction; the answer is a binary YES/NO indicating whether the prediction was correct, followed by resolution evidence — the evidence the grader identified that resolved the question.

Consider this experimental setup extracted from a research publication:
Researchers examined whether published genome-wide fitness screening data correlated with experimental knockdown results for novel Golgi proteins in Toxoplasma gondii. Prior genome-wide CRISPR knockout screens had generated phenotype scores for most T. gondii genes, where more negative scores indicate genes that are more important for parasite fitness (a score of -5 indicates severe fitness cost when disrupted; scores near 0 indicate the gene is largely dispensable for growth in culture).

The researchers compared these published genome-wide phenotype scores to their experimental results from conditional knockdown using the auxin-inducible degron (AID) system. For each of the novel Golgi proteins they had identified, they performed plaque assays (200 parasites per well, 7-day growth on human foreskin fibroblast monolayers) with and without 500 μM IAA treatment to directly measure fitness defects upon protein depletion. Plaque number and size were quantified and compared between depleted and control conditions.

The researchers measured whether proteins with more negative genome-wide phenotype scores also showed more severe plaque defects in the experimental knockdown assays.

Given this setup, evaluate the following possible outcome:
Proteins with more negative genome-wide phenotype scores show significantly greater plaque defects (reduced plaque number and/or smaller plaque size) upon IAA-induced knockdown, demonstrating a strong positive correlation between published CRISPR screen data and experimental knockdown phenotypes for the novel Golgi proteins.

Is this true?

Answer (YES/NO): NO